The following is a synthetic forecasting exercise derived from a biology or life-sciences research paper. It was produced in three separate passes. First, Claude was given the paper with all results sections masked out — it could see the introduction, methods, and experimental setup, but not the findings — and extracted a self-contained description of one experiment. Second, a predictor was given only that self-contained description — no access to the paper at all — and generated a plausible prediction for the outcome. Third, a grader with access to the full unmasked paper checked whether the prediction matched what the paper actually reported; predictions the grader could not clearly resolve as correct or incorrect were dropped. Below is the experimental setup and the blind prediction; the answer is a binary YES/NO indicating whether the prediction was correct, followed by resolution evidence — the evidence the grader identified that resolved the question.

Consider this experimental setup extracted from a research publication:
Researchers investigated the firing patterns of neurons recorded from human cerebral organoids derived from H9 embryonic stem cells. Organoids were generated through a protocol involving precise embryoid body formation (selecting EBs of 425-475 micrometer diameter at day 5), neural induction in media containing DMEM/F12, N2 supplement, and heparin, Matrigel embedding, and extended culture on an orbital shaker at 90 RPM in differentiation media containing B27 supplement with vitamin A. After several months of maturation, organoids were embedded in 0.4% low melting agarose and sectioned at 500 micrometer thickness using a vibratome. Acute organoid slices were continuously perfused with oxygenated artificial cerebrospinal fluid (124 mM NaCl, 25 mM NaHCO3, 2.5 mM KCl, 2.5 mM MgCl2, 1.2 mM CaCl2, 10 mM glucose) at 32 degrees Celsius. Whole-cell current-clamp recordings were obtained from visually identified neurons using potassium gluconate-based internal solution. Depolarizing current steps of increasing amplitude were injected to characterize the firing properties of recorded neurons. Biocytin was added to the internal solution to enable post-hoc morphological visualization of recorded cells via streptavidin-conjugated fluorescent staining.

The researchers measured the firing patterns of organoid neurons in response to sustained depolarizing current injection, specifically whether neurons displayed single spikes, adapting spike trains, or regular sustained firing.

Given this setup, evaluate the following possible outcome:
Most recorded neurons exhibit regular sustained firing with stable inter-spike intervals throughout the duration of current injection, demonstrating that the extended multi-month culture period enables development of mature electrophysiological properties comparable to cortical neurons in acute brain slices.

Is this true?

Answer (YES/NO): NO